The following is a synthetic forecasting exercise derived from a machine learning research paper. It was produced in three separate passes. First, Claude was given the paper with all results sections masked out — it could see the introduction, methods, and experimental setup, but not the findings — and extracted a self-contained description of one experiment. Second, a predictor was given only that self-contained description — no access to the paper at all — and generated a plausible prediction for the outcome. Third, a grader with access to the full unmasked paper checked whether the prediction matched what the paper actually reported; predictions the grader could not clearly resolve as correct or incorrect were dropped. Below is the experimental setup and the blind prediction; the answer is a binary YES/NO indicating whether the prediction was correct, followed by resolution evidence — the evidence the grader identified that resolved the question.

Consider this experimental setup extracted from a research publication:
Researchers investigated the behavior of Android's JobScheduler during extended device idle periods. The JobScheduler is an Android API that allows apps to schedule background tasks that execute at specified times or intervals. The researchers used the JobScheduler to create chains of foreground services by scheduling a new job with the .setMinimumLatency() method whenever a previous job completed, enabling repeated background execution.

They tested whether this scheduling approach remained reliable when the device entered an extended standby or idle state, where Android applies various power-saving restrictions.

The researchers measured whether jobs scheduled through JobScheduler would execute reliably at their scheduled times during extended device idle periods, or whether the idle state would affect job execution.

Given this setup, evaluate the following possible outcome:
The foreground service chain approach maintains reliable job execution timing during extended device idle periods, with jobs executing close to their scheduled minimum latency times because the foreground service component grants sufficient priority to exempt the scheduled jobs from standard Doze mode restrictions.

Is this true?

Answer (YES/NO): NO